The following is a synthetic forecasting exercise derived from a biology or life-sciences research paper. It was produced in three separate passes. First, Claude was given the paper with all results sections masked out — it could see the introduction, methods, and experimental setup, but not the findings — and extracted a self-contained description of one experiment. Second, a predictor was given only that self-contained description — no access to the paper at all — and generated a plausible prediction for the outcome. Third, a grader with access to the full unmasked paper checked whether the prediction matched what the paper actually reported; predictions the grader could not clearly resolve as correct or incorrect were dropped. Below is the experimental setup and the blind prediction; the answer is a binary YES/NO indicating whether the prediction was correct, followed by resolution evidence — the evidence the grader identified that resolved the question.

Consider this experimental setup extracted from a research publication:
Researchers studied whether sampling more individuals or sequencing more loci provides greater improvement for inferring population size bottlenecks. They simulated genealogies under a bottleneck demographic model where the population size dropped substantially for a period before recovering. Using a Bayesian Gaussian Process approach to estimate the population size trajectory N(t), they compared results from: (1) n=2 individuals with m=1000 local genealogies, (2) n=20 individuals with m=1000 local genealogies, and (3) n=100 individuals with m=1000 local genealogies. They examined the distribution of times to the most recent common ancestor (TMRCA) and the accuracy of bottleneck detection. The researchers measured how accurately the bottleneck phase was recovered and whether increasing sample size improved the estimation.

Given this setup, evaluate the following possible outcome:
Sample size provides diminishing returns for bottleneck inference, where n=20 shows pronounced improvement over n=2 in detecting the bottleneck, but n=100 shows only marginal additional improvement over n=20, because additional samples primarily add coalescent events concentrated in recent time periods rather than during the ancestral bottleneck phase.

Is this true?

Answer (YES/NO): NO